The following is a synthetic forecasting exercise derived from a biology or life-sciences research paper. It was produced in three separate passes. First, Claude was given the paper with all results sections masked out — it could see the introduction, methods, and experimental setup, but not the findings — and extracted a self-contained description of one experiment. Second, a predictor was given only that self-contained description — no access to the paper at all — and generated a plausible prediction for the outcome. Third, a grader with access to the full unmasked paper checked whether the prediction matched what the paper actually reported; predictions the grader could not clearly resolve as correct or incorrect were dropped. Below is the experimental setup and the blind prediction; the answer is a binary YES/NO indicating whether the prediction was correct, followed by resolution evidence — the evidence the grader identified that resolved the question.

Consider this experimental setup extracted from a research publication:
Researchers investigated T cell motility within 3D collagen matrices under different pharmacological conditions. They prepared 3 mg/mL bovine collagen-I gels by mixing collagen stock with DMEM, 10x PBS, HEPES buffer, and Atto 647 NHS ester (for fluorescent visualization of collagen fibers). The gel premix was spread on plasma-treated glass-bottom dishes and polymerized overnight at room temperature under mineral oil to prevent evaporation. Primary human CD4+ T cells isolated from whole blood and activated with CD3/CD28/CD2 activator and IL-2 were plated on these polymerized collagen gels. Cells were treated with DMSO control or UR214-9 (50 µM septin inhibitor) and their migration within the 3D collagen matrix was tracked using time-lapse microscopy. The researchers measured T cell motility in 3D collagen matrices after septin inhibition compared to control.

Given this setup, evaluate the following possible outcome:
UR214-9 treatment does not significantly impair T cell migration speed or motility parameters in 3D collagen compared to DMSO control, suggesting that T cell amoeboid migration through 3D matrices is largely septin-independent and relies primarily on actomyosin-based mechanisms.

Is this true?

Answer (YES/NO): NO